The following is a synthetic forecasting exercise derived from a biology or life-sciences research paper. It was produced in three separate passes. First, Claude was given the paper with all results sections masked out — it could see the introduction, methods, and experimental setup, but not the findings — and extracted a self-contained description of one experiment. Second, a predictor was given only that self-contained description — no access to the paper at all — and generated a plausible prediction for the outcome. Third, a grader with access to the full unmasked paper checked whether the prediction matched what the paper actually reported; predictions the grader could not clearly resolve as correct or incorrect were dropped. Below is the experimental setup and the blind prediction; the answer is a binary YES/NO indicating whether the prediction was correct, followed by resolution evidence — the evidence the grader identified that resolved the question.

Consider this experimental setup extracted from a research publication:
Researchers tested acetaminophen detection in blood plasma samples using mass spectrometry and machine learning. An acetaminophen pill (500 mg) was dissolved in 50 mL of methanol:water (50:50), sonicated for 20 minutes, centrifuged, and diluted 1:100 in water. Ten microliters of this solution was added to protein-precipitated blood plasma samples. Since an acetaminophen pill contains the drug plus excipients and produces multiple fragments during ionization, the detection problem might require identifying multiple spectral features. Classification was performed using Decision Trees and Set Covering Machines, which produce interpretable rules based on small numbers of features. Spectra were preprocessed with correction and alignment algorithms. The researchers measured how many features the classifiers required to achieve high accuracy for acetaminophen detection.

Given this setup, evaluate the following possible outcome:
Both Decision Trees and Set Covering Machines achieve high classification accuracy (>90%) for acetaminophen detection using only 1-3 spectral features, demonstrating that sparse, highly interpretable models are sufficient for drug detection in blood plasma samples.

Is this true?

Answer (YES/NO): YES